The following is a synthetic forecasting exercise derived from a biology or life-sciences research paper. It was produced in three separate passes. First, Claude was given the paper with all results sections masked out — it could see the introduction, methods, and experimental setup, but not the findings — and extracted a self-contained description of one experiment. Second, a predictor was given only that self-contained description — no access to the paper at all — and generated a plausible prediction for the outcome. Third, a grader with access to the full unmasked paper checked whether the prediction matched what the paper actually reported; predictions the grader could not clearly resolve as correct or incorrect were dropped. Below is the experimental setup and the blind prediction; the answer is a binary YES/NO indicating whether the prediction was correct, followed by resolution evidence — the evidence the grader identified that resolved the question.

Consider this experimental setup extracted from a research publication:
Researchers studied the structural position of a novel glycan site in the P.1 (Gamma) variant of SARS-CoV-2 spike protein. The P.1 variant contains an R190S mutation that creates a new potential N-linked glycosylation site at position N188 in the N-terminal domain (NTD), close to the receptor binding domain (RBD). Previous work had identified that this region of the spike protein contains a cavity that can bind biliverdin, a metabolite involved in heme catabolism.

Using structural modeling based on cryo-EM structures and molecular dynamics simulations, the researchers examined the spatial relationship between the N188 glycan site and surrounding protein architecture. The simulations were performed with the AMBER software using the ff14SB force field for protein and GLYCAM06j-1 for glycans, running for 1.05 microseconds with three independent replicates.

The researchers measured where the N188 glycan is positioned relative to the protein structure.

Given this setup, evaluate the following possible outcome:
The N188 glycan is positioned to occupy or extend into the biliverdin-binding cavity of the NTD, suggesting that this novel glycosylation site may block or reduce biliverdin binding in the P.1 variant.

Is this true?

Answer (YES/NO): YES